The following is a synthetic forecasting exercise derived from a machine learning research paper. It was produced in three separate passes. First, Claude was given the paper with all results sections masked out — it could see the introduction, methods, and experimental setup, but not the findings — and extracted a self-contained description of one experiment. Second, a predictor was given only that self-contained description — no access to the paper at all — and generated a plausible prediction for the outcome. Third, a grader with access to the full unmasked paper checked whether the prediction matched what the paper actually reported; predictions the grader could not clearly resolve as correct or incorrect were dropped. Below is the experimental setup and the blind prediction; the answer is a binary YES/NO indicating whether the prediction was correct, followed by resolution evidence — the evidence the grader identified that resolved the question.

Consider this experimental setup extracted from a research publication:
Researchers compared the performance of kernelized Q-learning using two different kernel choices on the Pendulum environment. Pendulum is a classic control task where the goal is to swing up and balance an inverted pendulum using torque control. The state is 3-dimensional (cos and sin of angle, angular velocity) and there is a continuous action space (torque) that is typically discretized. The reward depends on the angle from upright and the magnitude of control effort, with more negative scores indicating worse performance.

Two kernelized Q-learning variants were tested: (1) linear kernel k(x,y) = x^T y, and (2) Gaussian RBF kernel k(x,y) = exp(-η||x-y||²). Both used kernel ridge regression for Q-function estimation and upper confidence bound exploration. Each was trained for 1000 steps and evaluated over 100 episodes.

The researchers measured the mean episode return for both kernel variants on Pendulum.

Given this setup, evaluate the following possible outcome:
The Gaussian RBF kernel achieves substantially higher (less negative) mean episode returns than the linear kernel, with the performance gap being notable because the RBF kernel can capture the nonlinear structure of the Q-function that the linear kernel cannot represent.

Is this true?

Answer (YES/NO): YES